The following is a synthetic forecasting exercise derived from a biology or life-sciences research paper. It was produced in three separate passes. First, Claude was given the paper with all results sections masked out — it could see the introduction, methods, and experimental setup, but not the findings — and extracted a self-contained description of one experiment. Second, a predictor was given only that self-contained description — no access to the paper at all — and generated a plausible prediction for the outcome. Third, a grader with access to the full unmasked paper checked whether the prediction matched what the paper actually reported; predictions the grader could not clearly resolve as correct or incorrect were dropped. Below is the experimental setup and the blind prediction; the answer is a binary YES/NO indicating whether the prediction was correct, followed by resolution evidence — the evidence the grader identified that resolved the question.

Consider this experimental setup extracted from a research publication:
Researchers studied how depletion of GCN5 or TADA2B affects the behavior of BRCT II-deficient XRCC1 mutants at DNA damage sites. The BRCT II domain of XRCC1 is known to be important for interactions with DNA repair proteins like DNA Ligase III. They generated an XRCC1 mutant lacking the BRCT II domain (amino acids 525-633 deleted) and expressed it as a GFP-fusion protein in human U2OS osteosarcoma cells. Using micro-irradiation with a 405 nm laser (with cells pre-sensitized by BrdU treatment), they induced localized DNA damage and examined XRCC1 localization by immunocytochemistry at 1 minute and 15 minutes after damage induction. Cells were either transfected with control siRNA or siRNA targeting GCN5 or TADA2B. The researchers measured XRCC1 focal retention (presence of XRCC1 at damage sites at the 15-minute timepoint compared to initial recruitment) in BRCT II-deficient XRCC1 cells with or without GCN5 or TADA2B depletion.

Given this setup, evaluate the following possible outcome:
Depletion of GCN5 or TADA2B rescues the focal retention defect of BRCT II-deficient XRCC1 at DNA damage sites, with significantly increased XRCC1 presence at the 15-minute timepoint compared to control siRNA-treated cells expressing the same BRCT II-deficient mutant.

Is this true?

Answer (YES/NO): YES